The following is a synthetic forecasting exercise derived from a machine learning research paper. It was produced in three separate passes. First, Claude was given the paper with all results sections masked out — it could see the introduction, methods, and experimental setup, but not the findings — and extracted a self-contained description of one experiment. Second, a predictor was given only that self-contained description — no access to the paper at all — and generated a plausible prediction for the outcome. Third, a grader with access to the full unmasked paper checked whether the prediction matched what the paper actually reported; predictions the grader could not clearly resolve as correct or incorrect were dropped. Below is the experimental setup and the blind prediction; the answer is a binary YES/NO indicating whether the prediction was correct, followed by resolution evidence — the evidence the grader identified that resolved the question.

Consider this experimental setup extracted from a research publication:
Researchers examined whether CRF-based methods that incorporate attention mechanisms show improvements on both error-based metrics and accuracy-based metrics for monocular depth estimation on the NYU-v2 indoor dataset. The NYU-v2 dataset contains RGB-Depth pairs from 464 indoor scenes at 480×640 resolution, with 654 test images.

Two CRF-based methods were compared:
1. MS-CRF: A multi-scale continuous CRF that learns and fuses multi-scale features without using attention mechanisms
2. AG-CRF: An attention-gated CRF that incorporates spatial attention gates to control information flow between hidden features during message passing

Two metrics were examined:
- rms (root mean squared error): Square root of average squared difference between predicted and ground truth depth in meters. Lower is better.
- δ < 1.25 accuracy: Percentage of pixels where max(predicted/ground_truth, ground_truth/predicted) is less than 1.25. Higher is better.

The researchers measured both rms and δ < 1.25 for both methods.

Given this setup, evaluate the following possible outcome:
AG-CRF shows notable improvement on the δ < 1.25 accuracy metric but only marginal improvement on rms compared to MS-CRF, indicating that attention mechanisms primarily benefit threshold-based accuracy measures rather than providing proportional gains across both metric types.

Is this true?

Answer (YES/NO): NO